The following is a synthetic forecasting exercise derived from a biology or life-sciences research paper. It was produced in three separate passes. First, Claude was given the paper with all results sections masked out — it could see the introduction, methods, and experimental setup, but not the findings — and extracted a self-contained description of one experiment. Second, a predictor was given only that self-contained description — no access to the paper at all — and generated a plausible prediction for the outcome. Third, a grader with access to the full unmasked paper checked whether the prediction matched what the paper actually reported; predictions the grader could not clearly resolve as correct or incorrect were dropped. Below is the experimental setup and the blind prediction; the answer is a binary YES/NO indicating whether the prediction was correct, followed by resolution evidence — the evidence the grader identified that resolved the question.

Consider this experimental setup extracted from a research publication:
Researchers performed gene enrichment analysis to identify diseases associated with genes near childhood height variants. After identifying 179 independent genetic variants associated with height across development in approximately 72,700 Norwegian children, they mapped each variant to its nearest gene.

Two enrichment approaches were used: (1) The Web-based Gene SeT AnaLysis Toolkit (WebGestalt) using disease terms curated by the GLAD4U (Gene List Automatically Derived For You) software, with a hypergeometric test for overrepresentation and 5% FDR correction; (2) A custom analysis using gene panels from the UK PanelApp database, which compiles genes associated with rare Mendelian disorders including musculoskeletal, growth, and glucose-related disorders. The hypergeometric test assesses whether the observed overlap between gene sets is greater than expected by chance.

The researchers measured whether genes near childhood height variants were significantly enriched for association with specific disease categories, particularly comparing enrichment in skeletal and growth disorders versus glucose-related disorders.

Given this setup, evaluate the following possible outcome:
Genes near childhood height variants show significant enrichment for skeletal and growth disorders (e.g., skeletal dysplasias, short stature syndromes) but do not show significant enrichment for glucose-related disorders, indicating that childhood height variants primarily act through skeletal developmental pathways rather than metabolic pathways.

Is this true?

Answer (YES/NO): NO